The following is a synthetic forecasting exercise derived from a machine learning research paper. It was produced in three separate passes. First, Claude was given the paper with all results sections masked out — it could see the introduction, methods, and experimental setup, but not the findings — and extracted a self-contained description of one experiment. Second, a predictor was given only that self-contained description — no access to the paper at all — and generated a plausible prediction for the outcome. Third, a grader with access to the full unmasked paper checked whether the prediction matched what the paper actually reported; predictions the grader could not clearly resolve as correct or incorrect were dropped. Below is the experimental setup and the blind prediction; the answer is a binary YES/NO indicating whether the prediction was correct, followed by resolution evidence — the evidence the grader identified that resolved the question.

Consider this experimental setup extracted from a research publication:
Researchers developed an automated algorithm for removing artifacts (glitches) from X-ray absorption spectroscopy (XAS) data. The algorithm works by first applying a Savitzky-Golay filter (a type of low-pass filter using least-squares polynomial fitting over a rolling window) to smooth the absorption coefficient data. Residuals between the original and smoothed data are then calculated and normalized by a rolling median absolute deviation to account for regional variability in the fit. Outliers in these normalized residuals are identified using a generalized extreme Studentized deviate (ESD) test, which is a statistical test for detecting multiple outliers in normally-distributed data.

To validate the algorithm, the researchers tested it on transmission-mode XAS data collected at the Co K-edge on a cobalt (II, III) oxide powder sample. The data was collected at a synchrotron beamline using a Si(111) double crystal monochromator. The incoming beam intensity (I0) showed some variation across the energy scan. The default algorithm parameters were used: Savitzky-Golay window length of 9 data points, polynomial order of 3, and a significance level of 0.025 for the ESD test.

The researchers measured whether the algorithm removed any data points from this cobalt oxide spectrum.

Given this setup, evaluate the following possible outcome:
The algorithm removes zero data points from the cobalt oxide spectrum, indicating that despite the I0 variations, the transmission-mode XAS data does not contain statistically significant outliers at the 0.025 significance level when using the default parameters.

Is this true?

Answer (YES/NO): YES